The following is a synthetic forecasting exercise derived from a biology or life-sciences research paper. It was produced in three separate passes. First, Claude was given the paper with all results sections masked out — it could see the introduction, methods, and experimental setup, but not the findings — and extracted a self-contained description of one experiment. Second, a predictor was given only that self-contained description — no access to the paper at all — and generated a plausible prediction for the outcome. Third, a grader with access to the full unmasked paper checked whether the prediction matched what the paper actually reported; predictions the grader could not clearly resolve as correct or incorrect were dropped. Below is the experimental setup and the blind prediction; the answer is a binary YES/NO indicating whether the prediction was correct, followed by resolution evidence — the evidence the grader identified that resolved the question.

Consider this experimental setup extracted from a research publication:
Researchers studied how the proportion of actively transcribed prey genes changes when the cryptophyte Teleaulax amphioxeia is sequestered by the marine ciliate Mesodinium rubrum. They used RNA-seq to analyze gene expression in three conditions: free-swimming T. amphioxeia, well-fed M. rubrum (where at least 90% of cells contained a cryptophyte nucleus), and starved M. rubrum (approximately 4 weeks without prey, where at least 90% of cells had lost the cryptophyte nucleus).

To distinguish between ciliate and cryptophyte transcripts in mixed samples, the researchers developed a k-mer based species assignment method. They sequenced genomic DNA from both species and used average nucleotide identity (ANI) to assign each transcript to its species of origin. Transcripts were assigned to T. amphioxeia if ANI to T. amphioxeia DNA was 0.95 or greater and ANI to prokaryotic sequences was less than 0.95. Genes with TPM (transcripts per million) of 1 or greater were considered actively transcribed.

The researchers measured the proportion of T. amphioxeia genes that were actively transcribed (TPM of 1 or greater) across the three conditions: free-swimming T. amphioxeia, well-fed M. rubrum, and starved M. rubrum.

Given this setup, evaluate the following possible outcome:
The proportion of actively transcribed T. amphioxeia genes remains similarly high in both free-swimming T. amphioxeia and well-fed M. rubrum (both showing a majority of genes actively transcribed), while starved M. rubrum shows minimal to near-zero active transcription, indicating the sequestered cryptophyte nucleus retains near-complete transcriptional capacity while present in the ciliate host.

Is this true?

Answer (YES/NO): NO